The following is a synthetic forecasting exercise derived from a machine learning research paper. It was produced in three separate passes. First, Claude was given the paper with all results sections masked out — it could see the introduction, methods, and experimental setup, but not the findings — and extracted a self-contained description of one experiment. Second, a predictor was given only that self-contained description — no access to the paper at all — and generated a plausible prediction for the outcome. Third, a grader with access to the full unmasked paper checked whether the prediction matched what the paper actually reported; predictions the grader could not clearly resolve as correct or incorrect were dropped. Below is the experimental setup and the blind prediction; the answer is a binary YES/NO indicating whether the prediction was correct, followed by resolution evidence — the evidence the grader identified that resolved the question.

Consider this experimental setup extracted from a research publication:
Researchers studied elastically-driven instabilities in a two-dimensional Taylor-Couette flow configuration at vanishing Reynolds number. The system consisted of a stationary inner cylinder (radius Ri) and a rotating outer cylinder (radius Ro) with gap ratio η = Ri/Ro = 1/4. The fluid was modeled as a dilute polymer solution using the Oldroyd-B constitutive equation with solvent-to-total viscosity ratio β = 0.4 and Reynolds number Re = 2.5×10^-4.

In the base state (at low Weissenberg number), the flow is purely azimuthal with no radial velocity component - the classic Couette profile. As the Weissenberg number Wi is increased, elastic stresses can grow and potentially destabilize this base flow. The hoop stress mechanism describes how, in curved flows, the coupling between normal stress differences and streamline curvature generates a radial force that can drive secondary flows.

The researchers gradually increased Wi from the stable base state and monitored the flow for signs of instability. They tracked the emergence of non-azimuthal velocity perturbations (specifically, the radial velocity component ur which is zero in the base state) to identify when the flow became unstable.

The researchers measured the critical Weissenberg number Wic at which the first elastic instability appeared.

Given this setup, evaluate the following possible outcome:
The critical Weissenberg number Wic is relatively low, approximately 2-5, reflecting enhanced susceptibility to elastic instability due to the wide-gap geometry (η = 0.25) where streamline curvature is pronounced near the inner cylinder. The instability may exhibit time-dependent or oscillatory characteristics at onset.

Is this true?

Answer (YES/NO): NO